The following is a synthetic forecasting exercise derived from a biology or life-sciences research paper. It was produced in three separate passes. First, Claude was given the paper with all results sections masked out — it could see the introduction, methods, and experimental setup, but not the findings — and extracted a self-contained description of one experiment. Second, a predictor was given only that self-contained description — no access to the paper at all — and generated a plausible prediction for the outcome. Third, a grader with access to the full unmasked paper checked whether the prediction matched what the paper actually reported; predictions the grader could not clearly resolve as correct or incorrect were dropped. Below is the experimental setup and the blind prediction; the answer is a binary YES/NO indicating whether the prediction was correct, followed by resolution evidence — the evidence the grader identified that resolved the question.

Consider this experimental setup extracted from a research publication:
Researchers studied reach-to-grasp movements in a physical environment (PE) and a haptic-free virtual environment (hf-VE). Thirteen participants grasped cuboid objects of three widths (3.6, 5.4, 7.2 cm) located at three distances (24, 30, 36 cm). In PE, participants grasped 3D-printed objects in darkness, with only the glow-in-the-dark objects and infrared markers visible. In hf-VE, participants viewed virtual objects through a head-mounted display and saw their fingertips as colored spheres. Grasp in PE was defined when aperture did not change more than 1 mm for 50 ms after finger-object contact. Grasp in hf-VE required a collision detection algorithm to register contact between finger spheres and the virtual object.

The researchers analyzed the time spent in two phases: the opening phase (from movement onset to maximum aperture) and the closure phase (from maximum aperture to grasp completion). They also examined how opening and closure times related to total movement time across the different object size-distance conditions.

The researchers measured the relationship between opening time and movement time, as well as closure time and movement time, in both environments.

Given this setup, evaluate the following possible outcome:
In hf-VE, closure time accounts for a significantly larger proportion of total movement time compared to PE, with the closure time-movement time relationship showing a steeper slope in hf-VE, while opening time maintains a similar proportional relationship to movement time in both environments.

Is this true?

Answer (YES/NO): NO